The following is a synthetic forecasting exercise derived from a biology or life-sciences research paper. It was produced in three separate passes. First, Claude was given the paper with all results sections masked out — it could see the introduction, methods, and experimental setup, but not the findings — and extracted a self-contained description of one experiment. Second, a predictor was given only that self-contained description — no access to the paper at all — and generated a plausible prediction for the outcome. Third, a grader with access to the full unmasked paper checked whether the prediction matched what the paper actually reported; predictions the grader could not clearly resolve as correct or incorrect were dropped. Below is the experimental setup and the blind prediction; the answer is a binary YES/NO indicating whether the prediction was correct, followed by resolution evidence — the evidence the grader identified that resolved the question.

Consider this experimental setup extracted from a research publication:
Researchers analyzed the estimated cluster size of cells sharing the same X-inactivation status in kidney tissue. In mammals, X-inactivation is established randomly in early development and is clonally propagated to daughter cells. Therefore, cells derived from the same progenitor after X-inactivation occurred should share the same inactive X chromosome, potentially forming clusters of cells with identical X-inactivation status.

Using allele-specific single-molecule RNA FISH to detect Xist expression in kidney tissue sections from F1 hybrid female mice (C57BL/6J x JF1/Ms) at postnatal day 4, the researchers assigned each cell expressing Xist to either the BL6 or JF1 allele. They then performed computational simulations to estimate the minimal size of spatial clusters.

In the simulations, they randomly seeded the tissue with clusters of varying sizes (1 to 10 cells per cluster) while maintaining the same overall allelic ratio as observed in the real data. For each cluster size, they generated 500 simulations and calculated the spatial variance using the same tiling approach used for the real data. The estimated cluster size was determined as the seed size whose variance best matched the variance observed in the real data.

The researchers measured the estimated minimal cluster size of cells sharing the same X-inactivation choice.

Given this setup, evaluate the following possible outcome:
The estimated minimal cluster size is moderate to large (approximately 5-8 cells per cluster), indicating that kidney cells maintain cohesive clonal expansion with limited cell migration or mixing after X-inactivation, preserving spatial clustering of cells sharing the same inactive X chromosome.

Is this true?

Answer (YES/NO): NO